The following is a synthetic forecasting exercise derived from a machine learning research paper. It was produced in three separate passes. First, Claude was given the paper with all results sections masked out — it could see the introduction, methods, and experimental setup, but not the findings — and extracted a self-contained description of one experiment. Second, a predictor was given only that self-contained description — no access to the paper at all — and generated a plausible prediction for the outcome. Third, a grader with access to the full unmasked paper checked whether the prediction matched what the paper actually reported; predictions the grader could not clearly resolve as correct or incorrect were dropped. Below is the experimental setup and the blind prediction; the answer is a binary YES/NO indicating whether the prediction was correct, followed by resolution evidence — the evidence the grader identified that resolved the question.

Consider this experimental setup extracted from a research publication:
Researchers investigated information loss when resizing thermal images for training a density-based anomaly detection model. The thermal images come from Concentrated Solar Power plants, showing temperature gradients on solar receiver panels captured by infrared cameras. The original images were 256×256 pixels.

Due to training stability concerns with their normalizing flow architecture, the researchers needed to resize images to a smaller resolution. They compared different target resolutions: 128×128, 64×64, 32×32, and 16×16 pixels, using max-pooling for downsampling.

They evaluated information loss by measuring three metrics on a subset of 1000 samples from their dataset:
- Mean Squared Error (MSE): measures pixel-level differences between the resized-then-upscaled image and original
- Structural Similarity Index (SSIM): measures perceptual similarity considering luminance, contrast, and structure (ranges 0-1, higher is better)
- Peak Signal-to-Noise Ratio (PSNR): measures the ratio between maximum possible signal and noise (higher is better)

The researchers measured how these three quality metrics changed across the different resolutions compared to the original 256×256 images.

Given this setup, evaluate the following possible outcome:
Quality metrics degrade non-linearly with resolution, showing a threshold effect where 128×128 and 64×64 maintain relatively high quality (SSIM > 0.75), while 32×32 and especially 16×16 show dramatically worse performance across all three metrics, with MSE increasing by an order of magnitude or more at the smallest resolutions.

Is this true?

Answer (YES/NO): NO